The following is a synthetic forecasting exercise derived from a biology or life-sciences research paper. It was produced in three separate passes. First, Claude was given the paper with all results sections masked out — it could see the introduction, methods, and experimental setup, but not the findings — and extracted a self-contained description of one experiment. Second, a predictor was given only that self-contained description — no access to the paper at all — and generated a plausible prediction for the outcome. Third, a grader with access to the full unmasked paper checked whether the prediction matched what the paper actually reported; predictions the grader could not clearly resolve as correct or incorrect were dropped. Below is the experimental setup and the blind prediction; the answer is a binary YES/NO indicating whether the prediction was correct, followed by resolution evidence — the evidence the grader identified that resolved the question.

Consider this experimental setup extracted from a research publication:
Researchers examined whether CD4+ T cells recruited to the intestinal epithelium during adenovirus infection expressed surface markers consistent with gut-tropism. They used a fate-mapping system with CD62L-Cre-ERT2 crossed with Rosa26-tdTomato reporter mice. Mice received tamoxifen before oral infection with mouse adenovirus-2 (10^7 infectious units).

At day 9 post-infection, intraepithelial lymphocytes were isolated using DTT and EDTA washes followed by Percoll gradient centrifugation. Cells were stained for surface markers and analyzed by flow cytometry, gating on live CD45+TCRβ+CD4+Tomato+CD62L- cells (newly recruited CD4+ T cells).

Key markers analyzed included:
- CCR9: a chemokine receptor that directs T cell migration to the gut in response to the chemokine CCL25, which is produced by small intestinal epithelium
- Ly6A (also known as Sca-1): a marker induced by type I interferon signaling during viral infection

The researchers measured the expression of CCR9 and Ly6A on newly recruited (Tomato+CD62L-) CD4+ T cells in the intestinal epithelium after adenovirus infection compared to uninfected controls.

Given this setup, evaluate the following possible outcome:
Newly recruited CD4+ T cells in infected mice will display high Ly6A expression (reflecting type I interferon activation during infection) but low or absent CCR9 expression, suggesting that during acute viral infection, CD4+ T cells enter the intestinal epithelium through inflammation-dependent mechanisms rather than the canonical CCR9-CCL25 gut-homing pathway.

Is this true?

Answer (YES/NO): NO